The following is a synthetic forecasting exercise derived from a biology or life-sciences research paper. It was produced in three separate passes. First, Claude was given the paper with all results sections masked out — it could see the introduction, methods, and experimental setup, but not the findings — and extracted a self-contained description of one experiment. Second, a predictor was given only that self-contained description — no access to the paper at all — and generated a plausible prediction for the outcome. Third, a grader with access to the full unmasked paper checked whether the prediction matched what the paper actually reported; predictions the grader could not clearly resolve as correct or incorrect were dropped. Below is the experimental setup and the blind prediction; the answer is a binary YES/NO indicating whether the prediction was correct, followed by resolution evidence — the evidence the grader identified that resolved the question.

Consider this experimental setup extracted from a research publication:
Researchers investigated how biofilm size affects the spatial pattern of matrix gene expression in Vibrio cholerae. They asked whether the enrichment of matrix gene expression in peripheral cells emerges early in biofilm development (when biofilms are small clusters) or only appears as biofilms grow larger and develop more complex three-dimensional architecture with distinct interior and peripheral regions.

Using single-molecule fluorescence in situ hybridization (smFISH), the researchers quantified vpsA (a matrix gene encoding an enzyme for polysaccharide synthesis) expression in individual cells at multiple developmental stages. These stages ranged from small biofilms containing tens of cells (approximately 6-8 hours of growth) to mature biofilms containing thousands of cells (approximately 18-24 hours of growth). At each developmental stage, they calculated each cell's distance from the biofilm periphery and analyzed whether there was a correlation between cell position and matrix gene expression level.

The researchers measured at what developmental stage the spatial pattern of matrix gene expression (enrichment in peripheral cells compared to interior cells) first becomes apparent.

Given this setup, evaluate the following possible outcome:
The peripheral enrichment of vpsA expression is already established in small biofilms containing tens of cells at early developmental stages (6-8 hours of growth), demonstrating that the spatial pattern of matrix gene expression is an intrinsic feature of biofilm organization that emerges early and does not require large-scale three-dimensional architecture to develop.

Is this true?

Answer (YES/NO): NO